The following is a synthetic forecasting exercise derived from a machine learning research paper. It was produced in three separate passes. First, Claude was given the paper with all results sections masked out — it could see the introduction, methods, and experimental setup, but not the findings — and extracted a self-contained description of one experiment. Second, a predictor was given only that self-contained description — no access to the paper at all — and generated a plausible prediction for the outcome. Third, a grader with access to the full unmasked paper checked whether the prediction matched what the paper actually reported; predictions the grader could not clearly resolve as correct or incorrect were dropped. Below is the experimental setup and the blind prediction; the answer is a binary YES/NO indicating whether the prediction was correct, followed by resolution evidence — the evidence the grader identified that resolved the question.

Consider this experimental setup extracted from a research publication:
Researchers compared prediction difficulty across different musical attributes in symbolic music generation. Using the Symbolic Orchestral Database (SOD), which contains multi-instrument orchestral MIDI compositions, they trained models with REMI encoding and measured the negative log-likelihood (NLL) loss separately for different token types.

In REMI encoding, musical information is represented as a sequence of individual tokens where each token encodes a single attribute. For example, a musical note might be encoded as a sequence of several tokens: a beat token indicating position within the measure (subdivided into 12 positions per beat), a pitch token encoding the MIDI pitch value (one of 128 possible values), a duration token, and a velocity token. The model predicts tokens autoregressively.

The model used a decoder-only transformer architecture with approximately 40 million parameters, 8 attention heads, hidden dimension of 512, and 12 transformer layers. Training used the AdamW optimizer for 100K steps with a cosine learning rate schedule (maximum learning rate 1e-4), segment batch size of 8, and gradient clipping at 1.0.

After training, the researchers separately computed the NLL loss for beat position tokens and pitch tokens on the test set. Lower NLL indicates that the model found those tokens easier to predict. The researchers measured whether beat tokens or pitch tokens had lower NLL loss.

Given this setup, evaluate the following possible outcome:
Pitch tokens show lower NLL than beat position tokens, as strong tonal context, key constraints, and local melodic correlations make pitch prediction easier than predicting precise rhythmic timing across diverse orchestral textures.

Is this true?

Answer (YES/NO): NO